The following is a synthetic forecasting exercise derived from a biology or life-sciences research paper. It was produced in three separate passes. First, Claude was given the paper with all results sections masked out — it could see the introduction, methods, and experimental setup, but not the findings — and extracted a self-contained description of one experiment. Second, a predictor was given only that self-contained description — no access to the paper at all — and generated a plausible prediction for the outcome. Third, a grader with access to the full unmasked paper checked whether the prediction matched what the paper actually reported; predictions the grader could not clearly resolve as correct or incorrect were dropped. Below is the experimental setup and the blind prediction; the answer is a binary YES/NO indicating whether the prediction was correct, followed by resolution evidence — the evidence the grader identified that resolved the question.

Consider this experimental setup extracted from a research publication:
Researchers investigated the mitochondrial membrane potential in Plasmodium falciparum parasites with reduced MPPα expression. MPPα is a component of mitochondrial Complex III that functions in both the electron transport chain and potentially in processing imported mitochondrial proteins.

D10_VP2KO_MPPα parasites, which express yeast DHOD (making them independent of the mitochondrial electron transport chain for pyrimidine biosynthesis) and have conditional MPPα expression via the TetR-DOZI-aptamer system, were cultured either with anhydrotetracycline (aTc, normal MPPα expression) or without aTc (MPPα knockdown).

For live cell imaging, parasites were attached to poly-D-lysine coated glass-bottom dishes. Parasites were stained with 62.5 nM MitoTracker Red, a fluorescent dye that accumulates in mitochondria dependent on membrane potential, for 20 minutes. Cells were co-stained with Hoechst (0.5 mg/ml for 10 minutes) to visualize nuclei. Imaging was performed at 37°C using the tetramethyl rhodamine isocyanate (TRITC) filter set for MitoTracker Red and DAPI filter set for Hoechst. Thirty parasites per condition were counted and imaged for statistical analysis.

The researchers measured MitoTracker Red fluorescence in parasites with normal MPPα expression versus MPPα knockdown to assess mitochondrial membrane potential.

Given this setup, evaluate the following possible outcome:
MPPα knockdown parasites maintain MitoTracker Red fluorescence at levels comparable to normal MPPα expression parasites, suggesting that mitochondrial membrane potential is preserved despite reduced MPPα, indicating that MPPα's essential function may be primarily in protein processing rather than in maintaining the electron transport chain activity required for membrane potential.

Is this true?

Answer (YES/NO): NO